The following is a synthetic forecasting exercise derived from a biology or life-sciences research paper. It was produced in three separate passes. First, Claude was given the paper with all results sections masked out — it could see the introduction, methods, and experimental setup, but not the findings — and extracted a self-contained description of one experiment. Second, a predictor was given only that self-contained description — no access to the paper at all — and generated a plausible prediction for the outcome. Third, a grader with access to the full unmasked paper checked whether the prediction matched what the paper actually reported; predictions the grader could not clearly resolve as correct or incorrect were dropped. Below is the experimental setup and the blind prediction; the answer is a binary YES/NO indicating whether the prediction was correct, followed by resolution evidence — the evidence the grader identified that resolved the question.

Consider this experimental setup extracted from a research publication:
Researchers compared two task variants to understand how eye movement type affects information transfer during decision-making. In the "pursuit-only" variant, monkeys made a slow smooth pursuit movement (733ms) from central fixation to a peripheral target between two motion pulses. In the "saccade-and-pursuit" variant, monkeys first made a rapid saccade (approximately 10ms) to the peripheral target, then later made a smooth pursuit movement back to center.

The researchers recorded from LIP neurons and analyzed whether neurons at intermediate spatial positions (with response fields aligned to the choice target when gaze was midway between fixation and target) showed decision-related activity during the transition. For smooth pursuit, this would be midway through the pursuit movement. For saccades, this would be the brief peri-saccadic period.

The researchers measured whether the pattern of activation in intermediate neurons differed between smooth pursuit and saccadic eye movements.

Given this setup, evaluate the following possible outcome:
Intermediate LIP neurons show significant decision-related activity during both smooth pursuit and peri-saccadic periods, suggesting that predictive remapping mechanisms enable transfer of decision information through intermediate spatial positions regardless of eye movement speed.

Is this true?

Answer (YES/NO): NO